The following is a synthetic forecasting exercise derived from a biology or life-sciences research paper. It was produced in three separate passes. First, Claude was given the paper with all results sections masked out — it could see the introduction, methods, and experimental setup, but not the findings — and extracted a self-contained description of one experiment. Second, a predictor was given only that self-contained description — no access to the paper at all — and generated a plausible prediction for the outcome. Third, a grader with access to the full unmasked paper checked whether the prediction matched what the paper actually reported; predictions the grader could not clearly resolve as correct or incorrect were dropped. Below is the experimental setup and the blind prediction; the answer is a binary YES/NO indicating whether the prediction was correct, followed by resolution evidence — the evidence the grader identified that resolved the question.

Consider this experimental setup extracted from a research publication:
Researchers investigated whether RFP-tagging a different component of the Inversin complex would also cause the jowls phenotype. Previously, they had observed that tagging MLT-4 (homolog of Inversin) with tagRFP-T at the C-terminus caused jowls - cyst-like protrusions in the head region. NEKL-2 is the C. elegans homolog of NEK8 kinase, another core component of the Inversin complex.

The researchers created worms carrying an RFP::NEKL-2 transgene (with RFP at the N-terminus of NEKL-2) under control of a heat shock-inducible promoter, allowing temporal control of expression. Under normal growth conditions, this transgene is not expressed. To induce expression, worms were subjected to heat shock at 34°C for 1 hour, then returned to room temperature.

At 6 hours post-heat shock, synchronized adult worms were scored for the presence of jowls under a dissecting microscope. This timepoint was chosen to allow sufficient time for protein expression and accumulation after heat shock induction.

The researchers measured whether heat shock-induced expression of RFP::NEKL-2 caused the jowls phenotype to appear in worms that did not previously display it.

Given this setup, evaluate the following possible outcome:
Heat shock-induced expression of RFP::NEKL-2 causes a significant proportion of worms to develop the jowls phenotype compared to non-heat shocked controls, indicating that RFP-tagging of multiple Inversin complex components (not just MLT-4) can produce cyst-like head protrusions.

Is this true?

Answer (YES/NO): YES